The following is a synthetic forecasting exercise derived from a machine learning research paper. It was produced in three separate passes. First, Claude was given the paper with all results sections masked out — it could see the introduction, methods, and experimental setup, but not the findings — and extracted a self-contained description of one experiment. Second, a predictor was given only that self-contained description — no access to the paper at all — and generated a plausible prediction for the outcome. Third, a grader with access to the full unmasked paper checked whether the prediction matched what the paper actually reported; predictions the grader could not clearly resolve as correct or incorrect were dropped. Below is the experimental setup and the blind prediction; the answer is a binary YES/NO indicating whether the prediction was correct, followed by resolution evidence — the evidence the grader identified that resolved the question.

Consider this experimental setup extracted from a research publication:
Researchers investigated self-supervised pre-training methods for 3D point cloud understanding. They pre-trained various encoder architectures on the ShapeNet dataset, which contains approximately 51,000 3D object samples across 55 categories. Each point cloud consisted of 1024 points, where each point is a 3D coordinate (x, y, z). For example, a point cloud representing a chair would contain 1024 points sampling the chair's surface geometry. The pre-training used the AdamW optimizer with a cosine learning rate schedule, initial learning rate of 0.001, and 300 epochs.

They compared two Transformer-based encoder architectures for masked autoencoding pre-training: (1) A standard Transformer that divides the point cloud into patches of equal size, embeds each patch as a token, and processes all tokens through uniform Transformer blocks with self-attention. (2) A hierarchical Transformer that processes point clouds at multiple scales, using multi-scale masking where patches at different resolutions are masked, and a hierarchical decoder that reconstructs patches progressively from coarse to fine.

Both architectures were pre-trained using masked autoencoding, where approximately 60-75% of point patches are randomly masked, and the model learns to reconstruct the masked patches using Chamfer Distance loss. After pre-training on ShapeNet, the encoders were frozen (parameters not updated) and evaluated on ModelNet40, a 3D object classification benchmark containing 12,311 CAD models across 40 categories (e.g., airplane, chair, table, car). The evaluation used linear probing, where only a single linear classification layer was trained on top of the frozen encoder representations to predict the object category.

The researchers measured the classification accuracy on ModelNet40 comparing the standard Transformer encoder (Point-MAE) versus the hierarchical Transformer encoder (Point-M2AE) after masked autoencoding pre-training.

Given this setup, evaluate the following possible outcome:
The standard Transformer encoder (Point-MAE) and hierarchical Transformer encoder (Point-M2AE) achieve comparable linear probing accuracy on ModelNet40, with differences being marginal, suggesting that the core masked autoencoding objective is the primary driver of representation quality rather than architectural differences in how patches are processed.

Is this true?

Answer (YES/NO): NO